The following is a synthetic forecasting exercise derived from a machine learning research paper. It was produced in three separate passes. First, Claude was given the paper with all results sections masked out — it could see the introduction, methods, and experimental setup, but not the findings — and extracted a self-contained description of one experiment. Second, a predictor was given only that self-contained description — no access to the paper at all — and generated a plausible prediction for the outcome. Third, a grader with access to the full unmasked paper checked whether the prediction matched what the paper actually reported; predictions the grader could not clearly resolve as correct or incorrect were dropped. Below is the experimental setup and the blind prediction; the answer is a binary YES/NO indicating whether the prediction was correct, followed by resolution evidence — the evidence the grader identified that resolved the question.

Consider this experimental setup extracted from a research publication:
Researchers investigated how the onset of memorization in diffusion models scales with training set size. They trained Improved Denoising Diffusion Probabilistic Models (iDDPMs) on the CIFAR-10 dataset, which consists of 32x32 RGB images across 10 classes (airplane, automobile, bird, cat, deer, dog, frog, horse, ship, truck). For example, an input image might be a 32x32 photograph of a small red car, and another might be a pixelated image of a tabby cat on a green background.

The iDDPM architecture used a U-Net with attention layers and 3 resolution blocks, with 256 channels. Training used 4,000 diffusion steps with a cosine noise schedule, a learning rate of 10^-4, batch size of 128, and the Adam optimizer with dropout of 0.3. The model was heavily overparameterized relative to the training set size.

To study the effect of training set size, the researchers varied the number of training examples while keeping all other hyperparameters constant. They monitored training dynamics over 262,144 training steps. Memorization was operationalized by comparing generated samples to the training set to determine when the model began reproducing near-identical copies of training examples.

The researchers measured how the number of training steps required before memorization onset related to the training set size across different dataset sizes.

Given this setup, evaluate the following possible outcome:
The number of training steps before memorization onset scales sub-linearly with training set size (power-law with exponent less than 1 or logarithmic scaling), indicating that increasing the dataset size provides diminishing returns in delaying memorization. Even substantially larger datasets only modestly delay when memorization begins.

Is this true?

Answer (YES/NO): NO